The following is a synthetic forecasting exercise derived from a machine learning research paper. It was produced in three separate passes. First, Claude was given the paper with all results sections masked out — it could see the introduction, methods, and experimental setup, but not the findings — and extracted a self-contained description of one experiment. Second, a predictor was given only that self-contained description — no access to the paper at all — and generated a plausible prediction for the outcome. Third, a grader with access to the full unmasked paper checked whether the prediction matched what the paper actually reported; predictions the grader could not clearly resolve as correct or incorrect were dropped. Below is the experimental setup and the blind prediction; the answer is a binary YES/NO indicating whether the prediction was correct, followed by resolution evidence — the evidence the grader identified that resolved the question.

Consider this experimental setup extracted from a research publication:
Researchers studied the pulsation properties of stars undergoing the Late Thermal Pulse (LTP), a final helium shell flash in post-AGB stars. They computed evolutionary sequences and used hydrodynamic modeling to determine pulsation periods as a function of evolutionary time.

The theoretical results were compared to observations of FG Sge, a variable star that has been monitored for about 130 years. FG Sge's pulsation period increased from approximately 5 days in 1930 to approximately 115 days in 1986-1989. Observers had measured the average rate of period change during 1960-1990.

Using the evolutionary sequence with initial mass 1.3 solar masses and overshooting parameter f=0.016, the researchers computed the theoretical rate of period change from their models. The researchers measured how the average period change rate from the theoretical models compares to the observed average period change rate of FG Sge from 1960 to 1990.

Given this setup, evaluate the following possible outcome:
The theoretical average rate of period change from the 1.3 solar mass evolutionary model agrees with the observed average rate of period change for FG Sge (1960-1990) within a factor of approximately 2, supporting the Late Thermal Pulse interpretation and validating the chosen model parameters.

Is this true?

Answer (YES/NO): NO